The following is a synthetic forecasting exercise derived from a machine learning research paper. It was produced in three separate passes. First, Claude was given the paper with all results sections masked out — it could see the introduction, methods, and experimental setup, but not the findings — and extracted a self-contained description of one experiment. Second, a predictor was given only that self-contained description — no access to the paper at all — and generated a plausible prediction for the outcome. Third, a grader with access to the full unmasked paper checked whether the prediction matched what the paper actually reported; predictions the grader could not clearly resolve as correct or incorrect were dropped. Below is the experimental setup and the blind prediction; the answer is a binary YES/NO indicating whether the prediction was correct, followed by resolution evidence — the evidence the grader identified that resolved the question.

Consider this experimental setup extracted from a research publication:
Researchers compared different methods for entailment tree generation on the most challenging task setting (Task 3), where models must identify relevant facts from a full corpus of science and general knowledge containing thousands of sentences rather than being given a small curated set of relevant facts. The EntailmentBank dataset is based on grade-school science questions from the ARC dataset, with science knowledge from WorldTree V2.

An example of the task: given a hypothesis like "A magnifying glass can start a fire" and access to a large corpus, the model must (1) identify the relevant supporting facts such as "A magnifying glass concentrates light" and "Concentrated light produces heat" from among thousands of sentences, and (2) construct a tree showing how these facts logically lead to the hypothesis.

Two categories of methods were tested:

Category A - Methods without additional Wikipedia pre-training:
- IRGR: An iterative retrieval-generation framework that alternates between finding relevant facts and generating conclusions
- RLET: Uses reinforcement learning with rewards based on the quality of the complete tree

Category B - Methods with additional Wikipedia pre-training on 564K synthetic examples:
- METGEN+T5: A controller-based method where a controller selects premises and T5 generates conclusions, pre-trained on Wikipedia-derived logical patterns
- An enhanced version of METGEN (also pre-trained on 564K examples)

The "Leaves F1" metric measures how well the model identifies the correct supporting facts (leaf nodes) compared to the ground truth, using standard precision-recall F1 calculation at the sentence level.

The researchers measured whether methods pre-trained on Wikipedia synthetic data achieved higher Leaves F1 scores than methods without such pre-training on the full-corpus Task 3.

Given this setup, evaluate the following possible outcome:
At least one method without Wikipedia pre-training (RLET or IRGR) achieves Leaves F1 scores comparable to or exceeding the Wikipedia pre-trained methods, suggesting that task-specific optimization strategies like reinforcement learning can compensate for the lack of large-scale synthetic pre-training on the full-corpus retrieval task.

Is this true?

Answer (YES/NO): YES